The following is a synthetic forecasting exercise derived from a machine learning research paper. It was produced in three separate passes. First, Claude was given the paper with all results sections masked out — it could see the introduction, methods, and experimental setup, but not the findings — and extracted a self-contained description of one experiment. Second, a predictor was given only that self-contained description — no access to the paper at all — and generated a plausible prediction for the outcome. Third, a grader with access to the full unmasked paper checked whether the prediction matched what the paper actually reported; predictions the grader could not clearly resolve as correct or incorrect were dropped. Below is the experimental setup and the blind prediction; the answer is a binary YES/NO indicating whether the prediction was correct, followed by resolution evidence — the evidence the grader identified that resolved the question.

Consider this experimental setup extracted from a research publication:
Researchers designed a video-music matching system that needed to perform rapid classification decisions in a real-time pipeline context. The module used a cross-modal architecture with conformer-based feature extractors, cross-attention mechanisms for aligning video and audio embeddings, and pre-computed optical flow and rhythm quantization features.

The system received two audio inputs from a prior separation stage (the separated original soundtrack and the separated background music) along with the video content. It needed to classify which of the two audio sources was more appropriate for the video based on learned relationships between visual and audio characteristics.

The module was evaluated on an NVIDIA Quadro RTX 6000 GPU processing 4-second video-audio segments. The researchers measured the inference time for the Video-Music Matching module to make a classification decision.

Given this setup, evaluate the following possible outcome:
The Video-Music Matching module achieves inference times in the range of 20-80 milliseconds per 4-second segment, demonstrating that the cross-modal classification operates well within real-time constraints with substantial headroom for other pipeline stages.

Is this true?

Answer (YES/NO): YES